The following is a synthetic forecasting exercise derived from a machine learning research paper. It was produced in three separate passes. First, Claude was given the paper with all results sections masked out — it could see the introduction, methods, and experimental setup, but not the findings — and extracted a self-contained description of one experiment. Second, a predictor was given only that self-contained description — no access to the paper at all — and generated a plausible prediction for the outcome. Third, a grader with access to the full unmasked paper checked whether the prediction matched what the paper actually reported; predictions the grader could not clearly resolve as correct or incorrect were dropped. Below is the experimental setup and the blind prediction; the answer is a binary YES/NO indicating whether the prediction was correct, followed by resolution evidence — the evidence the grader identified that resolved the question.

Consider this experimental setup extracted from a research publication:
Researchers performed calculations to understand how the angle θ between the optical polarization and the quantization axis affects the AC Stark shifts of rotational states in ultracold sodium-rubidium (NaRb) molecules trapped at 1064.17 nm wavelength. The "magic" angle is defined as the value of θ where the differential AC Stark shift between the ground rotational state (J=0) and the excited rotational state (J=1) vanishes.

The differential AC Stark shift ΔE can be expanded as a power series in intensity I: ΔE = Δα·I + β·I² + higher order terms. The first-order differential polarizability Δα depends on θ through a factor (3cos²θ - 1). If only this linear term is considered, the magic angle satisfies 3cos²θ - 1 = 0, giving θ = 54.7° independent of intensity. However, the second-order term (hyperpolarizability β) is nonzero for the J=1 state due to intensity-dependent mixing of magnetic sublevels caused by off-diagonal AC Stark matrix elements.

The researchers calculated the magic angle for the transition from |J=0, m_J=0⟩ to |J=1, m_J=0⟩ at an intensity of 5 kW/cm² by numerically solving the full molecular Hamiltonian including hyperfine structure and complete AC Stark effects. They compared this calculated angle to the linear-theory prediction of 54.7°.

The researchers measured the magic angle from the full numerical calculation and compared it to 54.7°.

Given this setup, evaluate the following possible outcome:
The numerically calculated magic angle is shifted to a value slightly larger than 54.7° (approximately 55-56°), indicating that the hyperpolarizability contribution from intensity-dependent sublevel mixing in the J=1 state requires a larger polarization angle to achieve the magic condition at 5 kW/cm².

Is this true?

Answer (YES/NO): NO